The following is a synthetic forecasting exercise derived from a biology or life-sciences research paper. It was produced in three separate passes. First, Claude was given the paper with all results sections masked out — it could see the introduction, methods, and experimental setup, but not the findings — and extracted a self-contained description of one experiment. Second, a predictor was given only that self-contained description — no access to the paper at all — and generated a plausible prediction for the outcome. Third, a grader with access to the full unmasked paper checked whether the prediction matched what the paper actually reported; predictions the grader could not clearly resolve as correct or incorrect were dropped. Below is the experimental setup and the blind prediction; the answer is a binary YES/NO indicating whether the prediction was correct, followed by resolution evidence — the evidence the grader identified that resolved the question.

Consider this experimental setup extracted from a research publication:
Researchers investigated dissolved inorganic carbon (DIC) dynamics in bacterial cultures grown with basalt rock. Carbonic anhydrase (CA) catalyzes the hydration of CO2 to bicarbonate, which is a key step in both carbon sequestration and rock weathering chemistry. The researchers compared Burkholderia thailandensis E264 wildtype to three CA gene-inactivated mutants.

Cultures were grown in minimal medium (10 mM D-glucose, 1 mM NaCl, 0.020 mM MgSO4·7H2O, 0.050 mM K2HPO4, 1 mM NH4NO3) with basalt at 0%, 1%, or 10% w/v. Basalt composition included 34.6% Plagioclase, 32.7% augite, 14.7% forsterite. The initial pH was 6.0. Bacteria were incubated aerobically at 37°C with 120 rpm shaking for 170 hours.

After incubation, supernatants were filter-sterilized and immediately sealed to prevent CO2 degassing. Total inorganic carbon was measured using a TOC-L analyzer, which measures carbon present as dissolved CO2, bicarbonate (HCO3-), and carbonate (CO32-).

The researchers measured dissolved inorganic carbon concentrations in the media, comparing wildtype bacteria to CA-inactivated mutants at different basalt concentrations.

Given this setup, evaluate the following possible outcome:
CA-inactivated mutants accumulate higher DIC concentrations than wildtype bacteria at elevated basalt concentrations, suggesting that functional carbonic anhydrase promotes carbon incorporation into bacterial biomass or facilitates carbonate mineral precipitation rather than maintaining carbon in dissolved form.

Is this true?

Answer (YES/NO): NO